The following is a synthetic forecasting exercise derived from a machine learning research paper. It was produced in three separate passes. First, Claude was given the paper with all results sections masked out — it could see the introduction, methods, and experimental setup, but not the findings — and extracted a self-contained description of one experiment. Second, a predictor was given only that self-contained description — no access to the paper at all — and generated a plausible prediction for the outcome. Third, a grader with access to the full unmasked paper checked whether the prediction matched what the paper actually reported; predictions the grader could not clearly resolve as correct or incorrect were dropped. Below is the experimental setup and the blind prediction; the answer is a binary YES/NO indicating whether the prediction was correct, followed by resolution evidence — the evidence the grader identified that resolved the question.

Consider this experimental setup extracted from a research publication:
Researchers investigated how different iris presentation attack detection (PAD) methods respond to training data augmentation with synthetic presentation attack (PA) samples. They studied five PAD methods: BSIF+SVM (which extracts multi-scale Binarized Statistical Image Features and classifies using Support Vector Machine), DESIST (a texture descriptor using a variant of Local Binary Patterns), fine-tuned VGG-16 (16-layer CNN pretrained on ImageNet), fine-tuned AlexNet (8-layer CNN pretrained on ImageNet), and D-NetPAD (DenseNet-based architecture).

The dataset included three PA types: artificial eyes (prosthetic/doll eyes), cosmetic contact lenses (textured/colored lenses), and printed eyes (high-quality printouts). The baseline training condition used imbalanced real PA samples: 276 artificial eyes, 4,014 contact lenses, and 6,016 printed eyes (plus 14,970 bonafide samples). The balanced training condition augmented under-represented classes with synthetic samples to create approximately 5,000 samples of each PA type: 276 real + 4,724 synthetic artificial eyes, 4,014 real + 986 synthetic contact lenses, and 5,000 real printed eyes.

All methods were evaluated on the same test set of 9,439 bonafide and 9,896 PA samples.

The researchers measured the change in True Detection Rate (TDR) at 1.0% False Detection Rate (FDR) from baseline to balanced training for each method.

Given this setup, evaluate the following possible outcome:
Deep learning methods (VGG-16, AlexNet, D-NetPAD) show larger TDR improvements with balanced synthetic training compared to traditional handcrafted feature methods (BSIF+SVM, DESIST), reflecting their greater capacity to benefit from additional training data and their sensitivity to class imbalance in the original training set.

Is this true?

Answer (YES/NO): NO